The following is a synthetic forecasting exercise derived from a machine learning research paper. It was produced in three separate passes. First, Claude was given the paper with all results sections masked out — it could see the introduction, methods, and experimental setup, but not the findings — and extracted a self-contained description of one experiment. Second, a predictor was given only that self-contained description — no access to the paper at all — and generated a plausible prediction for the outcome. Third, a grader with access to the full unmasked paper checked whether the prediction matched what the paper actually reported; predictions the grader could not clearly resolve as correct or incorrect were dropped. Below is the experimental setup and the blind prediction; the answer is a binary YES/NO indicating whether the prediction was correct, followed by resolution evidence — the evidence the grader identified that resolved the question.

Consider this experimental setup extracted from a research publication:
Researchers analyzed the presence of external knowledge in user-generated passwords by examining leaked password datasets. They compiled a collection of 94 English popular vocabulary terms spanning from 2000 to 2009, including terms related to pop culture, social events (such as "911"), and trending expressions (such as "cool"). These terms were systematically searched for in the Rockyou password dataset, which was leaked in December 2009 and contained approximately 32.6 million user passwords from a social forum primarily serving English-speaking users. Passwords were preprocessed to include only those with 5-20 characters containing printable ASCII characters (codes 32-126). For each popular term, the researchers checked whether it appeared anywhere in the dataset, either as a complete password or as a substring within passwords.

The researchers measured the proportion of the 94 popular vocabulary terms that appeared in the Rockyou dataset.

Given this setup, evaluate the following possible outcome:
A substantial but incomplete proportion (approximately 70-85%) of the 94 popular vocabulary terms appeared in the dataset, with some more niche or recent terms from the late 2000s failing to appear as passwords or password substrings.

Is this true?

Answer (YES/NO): NO